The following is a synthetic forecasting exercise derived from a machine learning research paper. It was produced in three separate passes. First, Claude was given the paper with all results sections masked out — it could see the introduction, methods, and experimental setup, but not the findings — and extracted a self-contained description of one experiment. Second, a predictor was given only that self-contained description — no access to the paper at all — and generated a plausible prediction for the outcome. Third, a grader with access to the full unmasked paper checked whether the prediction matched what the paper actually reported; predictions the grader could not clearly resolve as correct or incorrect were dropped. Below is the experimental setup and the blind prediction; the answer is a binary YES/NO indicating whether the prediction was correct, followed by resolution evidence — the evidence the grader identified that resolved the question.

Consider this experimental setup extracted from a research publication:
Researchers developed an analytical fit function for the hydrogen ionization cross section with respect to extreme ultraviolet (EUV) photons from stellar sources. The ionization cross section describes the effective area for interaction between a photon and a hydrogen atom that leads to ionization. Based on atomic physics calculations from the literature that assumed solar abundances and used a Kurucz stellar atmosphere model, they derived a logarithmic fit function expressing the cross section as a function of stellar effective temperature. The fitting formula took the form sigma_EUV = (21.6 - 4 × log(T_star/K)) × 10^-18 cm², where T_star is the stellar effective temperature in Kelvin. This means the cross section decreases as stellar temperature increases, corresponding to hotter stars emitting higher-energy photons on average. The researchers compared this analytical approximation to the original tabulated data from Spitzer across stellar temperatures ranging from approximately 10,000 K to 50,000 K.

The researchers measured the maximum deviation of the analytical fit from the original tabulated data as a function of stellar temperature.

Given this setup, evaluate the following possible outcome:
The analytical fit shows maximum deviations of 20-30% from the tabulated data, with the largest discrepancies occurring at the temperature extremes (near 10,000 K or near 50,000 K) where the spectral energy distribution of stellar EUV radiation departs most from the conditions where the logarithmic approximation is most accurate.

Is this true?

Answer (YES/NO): NO